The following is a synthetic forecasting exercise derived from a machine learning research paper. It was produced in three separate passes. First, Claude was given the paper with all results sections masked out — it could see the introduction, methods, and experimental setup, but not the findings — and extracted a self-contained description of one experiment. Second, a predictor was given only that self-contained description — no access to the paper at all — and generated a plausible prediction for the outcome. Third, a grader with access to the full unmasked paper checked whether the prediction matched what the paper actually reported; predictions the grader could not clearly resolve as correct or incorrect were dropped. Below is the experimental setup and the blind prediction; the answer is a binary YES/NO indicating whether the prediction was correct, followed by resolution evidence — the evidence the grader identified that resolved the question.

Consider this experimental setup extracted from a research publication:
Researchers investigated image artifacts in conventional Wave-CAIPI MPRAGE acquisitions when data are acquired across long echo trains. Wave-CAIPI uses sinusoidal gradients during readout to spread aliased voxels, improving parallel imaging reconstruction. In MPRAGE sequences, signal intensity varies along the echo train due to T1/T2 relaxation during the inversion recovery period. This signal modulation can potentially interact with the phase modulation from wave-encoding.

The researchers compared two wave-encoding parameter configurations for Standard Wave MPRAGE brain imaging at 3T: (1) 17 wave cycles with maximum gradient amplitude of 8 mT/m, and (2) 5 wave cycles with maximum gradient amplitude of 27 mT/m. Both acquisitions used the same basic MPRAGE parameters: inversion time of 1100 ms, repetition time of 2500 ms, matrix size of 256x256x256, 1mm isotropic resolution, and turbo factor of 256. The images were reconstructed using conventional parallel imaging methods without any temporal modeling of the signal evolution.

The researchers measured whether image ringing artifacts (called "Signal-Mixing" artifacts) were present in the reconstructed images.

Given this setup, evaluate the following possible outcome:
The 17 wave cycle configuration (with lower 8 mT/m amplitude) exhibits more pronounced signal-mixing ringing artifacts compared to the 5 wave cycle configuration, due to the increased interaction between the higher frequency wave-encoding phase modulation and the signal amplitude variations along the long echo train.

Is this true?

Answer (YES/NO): NO